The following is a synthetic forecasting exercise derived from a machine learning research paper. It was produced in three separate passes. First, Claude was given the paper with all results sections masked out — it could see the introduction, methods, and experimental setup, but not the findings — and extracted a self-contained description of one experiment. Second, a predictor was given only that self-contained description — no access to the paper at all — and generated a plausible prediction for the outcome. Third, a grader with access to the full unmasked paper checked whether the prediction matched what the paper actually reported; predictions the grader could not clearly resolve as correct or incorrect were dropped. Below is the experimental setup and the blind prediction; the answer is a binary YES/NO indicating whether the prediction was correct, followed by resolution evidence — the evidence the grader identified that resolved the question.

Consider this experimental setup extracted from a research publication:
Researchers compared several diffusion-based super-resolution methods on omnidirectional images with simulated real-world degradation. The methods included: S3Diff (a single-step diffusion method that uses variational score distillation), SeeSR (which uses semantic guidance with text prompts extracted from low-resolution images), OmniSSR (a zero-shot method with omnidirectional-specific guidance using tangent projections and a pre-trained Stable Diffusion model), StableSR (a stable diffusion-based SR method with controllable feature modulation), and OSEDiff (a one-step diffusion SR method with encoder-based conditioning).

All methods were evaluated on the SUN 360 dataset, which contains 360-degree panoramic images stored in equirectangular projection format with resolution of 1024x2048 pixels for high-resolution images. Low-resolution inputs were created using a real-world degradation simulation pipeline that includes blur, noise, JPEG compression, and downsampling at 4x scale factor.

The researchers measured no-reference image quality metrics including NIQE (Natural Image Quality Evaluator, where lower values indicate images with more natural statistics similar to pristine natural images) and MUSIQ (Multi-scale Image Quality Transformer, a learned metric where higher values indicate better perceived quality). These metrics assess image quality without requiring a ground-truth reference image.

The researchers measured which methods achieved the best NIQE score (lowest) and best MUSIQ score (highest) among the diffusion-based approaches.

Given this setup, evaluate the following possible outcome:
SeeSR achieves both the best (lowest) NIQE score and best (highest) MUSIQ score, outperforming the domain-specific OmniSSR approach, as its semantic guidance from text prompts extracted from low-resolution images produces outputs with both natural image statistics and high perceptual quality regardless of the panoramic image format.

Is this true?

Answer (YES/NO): NO